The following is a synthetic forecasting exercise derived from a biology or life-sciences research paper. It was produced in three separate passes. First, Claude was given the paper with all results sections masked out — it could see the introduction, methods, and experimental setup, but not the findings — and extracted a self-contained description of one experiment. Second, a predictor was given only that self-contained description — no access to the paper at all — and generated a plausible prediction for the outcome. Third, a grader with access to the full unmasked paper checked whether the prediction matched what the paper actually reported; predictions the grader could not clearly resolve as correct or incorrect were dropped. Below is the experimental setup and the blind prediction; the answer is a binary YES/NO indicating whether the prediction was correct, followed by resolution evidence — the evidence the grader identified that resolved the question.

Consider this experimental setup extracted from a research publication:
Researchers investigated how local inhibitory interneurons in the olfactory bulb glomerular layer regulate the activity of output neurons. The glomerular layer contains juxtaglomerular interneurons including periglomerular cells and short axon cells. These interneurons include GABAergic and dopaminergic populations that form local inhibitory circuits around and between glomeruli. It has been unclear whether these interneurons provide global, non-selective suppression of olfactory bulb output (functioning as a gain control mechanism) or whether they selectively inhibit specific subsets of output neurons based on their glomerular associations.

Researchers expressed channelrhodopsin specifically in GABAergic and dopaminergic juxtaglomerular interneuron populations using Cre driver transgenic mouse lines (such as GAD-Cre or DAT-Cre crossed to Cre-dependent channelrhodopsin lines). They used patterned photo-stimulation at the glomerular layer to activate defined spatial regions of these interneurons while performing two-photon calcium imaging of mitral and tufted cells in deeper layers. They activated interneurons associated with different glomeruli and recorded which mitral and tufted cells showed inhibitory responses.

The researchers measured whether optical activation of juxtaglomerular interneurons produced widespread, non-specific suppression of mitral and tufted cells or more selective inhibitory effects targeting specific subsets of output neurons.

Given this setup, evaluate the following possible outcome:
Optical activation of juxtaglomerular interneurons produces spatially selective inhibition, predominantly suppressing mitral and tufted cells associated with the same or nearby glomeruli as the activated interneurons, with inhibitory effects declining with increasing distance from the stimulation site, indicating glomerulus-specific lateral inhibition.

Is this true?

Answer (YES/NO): NO